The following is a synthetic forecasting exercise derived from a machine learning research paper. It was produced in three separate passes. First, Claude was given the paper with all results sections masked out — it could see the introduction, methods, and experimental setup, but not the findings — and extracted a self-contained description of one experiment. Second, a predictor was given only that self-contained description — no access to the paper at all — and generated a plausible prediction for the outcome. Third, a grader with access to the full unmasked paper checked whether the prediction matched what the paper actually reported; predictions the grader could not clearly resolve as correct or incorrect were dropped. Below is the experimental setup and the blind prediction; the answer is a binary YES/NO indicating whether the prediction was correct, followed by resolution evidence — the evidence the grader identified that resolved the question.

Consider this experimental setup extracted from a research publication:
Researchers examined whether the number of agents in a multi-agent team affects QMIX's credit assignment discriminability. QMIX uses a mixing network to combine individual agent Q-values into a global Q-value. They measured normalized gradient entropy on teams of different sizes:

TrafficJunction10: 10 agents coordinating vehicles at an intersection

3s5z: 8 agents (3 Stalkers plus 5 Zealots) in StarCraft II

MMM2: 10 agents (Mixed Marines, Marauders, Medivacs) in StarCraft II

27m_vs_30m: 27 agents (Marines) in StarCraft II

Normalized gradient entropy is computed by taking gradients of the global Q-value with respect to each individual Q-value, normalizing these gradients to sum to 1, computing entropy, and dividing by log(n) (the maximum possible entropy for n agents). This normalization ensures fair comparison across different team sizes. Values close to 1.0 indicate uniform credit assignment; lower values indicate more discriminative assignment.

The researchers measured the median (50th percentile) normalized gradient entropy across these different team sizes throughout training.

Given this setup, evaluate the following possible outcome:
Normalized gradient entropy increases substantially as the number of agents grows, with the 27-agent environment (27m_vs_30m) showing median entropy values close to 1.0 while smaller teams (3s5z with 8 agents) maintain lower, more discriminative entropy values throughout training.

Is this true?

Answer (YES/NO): NO